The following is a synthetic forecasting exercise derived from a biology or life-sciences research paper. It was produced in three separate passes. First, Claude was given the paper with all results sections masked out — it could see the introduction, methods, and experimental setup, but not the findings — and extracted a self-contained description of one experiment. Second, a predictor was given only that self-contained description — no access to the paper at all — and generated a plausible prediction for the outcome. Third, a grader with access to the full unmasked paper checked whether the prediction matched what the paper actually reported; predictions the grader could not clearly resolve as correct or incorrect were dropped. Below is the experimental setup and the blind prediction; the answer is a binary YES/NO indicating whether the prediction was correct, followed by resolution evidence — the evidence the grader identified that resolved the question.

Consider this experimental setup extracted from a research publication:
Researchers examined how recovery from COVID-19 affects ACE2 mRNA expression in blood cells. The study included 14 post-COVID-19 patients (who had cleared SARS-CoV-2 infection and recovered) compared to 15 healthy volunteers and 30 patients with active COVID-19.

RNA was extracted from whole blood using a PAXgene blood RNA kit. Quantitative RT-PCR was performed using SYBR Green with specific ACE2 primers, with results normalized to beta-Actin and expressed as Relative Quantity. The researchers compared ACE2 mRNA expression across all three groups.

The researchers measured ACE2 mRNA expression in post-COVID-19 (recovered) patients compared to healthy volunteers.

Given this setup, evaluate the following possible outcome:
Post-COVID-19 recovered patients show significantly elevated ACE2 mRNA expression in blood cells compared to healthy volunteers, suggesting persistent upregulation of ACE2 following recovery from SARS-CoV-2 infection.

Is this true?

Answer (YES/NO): NO